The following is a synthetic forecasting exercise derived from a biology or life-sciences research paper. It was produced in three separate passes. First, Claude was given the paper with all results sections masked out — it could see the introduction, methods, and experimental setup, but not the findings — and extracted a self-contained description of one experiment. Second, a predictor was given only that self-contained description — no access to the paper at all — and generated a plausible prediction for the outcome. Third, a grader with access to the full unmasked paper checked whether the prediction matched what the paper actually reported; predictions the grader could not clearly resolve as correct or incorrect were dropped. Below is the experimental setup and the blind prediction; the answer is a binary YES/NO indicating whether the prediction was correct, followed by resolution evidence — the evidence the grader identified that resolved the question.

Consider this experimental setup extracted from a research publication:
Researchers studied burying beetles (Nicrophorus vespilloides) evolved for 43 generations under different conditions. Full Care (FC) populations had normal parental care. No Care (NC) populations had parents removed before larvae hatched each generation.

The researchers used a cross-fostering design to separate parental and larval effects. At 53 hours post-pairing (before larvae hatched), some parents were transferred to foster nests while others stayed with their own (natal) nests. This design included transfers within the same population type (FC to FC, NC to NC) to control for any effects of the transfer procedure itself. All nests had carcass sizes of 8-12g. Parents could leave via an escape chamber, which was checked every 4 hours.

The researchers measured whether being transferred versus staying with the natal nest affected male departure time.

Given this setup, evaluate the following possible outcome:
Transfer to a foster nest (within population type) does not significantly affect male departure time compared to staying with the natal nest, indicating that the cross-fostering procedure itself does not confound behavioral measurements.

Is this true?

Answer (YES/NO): YES